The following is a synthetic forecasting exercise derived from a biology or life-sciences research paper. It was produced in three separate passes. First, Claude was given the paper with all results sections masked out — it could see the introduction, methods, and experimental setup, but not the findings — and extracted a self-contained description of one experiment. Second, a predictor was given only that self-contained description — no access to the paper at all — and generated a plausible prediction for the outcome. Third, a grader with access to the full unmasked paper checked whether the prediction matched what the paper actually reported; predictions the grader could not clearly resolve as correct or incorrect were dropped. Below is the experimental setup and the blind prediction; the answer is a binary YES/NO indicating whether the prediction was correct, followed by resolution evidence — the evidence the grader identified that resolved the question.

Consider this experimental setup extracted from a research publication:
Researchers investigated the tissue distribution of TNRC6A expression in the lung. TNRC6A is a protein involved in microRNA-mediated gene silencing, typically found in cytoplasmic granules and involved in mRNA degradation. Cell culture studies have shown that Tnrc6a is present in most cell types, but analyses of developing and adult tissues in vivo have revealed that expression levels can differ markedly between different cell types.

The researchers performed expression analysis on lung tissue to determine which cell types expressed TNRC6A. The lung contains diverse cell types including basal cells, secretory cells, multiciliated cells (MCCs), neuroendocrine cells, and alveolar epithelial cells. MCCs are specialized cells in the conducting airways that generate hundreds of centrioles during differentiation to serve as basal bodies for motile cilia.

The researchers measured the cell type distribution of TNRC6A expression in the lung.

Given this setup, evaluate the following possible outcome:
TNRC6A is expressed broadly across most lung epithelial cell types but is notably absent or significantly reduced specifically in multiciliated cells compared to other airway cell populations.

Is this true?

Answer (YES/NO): NO